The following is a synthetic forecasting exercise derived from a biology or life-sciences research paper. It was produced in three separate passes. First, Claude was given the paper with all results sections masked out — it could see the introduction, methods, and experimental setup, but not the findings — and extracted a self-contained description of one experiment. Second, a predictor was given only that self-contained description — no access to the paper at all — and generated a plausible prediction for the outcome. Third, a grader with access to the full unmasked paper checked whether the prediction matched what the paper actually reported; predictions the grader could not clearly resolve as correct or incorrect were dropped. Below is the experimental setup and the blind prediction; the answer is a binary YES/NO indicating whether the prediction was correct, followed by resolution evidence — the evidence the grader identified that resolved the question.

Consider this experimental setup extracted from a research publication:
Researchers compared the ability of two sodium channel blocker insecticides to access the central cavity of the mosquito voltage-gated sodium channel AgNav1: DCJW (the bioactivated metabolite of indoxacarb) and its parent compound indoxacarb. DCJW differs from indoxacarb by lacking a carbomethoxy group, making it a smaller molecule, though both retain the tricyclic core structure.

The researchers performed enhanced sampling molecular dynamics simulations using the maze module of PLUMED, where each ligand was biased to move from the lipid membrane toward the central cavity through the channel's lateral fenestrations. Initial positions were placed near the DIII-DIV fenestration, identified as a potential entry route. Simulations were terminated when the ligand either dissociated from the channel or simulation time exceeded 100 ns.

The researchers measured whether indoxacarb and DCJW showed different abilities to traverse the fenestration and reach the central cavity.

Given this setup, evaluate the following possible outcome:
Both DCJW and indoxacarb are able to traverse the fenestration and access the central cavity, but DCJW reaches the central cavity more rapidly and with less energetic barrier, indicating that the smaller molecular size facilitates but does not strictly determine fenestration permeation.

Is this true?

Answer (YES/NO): NO